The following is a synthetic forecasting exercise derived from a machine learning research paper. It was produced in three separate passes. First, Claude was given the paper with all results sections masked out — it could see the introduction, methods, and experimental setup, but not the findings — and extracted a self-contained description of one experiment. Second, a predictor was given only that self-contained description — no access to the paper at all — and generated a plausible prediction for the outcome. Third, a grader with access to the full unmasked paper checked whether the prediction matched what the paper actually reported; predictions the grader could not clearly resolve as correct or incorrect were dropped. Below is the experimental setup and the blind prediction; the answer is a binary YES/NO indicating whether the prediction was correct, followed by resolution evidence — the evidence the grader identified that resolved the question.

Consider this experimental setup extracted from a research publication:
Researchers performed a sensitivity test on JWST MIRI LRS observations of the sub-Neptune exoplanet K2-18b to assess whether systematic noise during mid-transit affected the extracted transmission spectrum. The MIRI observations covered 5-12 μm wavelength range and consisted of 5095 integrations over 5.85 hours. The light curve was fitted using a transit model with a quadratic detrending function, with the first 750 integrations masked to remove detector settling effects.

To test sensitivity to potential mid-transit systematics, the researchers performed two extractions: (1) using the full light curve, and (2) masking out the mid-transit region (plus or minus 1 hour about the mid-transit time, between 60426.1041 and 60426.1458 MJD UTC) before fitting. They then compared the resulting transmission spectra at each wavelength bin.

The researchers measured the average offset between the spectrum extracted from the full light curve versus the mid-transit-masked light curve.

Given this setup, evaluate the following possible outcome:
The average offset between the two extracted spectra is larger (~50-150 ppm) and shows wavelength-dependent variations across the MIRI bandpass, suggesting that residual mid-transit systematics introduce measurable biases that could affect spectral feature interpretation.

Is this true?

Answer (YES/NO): NO